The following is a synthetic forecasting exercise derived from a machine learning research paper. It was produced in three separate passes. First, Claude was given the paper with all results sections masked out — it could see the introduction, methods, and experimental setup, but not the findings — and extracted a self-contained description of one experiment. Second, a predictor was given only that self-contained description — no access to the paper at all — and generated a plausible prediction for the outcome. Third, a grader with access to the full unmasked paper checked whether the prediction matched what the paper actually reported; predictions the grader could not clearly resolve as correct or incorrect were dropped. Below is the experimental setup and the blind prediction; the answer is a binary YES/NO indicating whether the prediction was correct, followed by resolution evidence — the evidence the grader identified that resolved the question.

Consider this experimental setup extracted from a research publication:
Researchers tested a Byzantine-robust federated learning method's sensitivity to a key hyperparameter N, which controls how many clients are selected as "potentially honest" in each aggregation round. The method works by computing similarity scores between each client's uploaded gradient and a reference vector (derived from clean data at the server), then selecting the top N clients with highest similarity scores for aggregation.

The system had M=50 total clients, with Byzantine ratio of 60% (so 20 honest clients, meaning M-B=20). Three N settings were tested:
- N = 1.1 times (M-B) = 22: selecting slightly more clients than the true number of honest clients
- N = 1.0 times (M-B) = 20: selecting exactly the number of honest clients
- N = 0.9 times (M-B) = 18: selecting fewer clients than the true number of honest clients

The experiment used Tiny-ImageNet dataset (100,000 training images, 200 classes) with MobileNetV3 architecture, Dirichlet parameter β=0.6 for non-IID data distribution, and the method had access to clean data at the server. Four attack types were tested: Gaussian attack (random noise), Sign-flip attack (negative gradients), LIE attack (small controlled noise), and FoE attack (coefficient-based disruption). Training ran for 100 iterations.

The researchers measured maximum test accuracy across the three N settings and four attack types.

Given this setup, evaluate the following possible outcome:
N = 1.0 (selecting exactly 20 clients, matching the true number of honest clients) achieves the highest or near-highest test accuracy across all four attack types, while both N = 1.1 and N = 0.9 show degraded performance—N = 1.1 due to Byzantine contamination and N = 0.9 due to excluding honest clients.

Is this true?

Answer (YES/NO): NO